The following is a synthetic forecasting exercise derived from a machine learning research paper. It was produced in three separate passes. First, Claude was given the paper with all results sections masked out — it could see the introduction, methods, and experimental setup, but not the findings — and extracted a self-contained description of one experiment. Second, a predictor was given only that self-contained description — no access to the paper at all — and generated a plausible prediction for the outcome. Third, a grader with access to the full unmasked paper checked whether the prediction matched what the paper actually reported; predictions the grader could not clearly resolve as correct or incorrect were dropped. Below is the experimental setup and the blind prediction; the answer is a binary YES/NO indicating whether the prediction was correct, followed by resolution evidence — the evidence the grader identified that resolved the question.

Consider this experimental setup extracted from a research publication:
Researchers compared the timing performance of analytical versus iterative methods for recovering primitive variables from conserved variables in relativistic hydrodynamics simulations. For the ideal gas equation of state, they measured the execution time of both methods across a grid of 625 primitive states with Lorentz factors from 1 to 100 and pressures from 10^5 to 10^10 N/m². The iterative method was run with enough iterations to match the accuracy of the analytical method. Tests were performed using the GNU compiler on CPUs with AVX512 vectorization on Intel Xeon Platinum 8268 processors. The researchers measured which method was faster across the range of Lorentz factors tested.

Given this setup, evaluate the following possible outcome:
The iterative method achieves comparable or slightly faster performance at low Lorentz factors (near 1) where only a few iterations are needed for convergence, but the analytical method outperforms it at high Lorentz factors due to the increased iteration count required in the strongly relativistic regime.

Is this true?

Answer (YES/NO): NO